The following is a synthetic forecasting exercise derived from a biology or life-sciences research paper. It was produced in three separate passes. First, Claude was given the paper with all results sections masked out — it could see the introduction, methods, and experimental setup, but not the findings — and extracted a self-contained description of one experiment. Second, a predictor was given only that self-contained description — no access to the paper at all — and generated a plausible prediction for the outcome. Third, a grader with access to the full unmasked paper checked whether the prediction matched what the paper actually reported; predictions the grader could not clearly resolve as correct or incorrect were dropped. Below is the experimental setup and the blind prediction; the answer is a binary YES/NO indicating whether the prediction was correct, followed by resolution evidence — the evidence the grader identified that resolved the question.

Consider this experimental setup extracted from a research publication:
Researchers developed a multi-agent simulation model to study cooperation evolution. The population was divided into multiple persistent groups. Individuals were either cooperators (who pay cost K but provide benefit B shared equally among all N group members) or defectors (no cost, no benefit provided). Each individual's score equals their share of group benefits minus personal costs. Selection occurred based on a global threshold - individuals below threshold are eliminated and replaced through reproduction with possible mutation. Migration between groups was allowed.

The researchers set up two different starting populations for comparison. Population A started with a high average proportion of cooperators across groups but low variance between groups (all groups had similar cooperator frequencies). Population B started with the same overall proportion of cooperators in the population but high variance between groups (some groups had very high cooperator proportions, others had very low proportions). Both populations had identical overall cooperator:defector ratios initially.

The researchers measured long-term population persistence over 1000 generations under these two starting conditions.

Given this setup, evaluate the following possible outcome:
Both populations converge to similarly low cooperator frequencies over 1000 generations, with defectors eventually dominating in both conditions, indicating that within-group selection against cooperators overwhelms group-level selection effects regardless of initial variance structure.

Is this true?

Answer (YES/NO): NO